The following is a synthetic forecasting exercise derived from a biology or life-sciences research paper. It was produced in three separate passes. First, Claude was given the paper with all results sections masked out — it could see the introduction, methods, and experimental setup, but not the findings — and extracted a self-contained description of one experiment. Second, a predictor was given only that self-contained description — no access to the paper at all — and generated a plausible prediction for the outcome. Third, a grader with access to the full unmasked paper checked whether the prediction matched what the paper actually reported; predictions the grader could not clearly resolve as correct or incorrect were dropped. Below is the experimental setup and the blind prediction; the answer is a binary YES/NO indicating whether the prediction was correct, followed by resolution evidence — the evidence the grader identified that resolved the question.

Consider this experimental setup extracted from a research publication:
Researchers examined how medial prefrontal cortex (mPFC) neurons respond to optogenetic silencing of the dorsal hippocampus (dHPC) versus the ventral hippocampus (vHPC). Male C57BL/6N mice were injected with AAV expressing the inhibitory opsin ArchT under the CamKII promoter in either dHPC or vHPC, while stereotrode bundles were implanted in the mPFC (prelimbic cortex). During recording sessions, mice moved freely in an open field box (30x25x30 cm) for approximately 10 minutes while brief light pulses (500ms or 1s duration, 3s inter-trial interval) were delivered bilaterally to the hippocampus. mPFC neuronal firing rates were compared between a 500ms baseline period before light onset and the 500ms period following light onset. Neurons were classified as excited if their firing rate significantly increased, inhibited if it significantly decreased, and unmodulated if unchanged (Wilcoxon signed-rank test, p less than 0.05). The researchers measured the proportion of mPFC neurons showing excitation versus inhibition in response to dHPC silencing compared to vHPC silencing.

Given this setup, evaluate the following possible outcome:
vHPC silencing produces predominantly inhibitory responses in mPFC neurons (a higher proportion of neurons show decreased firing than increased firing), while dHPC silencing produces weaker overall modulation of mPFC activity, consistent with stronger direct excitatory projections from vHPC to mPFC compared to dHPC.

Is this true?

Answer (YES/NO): NO